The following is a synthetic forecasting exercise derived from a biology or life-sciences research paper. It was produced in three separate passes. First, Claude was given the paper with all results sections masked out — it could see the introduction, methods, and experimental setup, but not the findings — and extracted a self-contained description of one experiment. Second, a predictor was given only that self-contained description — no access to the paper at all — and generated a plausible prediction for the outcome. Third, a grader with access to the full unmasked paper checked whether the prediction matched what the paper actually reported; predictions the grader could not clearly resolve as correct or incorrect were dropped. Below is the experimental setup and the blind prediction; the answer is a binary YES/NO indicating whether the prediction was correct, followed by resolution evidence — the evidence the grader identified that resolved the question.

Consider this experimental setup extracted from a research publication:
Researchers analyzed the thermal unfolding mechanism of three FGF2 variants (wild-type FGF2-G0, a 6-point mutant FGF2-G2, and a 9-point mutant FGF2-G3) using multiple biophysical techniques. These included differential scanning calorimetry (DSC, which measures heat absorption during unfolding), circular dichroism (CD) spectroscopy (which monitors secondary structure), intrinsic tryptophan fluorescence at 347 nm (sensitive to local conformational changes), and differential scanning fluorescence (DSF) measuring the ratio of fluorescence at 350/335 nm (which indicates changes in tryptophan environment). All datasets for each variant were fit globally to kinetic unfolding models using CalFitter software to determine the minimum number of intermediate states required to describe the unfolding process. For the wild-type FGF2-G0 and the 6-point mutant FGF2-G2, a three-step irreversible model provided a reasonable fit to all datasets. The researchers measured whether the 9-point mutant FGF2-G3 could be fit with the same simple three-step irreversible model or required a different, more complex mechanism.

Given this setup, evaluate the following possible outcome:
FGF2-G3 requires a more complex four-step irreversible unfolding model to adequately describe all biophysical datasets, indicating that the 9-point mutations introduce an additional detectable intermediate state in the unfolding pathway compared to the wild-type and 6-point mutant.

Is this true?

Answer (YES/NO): NO